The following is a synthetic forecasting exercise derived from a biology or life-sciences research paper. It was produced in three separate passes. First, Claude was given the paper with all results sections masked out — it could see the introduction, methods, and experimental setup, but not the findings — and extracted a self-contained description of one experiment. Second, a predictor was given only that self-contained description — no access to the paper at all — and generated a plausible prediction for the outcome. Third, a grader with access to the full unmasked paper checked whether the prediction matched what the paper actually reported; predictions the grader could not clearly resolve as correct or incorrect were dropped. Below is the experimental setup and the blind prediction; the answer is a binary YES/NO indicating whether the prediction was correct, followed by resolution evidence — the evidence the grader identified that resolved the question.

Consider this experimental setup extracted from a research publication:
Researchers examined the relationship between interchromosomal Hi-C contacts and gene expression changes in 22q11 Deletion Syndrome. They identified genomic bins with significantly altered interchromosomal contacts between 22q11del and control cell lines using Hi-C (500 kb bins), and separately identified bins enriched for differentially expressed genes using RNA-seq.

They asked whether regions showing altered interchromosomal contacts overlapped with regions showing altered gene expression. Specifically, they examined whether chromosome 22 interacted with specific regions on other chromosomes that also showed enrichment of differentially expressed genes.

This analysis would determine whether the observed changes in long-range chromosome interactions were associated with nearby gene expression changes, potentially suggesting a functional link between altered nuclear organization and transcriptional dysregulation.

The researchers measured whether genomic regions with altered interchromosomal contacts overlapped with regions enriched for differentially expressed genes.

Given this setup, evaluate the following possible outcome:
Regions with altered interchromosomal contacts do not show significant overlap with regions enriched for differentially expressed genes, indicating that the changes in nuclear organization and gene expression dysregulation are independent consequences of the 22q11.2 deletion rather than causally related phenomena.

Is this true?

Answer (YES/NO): YES